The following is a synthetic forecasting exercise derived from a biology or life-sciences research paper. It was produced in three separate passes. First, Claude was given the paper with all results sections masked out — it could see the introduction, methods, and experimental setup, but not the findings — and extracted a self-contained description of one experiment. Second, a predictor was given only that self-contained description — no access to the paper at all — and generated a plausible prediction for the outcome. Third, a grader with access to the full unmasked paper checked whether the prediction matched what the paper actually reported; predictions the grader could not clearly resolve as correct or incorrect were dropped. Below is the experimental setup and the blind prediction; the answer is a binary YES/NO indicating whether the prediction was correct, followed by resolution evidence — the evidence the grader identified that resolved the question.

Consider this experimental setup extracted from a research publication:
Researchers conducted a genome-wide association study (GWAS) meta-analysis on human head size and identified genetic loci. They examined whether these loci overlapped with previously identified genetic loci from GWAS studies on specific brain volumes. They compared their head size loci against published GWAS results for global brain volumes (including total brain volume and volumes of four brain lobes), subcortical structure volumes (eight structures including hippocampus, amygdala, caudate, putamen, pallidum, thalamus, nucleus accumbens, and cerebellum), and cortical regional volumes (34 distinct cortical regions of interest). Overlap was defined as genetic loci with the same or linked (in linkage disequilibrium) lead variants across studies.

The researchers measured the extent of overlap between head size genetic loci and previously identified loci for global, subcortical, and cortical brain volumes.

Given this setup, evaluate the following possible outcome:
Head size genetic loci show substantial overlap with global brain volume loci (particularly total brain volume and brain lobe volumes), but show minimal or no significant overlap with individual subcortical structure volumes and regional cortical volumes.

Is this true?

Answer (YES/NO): NO